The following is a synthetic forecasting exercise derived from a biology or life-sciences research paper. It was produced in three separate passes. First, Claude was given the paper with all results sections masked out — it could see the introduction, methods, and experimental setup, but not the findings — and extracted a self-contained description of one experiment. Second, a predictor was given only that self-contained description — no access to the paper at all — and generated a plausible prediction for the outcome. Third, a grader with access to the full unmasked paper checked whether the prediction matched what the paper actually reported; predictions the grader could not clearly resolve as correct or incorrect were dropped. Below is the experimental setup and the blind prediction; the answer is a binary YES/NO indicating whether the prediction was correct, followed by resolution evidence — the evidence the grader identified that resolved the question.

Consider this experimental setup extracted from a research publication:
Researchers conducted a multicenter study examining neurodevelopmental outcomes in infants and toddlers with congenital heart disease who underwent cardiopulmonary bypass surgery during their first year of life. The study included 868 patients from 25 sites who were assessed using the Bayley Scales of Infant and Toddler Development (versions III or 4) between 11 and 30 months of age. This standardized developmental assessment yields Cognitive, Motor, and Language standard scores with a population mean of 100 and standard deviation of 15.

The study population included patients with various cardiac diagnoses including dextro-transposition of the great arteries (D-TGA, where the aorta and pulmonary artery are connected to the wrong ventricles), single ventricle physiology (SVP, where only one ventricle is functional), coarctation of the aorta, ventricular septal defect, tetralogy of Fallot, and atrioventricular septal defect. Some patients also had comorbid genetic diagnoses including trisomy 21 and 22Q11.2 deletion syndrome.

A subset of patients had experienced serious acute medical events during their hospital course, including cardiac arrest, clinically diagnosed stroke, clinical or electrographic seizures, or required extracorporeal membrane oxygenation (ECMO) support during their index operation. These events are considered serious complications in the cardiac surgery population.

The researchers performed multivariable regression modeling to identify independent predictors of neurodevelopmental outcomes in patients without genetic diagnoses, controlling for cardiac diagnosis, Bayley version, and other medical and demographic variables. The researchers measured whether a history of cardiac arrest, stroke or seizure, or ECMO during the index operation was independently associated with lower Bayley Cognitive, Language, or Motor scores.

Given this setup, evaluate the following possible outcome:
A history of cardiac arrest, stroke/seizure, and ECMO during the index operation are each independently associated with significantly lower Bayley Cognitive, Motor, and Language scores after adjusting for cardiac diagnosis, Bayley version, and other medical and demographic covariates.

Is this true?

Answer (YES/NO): NO